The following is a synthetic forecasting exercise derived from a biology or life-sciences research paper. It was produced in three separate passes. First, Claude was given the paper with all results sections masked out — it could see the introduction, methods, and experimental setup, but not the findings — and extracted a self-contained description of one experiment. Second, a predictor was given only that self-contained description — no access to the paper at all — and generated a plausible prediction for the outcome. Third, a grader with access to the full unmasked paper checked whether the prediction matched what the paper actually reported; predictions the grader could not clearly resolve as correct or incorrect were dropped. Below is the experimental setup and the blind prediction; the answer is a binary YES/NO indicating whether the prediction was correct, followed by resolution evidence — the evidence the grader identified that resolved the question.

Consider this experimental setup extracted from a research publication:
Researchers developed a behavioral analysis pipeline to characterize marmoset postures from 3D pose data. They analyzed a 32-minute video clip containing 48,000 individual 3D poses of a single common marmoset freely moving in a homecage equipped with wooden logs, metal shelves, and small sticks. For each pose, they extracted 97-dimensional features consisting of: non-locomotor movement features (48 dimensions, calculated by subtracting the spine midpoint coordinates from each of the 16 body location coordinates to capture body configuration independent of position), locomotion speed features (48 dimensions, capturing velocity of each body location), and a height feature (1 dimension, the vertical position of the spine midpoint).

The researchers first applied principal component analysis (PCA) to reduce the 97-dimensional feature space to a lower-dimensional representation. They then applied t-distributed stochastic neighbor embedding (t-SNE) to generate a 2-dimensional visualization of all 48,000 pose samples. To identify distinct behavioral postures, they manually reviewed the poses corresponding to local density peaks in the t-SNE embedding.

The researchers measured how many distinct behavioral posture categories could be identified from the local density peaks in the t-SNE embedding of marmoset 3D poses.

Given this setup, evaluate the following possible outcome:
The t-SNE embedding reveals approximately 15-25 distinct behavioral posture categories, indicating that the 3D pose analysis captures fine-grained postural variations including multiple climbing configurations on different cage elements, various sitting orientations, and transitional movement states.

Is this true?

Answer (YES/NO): NO